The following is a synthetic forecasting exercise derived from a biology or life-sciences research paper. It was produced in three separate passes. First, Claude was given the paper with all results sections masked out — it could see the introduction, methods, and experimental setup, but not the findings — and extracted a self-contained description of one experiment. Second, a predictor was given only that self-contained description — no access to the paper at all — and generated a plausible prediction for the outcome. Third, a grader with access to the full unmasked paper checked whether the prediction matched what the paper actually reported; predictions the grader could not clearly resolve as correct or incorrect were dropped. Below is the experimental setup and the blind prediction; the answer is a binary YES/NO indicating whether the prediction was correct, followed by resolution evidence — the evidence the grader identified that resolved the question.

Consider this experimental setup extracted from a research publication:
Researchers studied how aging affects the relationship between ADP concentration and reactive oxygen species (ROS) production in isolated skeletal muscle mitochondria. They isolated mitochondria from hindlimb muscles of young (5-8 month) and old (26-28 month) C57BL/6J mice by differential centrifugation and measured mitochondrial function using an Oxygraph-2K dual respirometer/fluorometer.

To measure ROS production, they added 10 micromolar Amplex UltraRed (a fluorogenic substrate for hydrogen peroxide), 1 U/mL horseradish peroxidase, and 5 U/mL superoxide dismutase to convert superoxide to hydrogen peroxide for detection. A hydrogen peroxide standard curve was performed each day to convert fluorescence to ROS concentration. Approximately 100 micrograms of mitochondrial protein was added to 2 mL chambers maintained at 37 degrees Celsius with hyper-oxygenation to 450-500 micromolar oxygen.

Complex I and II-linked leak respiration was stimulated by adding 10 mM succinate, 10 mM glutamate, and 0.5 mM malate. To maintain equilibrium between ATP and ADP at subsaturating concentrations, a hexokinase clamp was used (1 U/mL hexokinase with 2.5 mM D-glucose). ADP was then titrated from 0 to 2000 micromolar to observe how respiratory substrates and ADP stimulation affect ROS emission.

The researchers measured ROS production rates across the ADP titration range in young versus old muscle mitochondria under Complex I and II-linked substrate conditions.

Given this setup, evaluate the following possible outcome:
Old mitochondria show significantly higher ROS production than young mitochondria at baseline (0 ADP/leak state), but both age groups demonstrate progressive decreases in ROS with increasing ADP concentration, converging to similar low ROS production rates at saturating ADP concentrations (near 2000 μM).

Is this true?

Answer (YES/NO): NO